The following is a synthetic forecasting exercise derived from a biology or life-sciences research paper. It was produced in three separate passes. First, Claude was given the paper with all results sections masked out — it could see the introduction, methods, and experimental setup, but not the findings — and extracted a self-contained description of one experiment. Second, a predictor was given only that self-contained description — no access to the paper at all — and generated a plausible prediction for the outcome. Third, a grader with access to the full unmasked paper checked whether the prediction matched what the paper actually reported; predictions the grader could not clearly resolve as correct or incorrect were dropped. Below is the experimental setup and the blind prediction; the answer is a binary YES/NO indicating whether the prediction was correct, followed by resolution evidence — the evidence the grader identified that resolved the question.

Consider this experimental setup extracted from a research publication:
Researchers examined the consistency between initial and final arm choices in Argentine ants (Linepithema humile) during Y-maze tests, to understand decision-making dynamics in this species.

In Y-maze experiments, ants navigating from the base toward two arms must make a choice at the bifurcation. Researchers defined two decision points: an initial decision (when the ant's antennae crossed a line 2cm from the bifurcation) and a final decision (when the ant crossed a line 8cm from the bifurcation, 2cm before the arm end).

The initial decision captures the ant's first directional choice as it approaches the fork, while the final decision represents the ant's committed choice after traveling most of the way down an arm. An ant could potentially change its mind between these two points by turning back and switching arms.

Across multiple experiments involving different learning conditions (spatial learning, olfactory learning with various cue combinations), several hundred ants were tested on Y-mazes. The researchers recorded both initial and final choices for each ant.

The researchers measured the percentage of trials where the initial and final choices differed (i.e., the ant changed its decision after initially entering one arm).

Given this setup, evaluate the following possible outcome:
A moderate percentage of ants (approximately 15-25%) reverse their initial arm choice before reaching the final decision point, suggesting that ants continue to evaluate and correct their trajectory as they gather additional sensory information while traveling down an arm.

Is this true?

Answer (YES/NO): NO